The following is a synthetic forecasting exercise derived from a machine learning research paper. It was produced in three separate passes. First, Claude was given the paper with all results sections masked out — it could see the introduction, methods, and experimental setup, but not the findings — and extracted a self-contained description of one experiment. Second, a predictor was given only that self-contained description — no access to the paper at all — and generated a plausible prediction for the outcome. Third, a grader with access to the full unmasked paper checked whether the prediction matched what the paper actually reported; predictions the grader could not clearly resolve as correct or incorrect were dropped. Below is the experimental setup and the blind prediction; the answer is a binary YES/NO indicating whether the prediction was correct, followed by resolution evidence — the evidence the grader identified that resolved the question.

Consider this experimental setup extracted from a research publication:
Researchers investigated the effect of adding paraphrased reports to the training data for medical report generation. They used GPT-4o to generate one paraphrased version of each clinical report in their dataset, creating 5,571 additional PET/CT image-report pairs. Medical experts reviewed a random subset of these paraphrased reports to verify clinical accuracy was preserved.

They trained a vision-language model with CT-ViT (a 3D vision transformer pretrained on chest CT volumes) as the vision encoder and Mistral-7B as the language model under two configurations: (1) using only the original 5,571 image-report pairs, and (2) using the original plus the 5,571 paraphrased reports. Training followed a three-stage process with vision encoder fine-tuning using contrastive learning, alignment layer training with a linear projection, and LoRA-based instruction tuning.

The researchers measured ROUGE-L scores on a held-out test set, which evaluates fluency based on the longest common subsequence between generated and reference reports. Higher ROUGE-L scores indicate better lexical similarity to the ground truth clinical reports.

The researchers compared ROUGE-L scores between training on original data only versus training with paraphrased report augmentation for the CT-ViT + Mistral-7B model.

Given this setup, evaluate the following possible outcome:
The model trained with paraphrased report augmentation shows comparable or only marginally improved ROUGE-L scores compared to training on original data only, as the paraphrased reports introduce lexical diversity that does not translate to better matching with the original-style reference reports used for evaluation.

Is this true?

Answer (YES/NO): NO